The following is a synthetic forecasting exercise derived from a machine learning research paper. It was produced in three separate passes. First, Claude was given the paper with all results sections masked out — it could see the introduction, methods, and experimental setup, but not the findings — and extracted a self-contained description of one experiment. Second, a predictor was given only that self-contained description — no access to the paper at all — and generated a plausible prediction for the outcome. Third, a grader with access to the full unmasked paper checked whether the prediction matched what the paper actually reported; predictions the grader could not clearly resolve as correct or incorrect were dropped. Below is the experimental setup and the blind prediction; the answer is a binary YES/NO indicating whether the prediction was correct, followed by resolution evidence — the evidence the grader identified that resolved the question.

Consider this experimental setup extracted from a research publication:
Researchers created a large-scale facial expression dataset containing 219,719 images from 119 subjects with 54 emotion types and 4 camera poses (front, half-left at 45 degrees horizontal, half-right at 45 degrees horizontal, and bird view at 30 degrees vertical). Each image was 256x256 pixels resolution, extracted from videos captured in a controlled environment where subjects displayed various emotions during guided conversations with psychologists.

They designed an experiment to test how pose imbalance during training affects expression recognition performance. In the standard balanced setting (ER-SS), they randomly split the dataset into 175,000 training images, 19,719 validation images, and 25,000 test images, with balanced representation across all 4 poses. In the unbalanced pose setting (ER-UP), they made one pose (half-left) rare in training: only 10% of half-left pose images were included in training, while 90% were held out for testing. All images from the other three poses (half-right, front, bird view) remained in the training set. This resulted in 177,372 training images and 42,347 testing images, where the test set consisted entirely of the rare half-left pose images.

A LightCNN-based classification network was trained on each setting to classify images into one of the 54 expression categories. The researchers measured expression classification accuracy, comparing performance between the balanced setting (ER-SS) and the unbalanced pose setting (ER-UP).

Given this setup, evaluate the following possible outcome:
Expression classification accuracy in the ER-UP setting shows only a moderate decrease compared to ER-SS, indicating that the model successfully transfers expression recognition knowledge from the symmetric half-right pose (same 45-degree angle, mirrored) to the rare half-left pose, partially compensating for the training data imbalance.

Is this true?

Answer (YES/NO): NO